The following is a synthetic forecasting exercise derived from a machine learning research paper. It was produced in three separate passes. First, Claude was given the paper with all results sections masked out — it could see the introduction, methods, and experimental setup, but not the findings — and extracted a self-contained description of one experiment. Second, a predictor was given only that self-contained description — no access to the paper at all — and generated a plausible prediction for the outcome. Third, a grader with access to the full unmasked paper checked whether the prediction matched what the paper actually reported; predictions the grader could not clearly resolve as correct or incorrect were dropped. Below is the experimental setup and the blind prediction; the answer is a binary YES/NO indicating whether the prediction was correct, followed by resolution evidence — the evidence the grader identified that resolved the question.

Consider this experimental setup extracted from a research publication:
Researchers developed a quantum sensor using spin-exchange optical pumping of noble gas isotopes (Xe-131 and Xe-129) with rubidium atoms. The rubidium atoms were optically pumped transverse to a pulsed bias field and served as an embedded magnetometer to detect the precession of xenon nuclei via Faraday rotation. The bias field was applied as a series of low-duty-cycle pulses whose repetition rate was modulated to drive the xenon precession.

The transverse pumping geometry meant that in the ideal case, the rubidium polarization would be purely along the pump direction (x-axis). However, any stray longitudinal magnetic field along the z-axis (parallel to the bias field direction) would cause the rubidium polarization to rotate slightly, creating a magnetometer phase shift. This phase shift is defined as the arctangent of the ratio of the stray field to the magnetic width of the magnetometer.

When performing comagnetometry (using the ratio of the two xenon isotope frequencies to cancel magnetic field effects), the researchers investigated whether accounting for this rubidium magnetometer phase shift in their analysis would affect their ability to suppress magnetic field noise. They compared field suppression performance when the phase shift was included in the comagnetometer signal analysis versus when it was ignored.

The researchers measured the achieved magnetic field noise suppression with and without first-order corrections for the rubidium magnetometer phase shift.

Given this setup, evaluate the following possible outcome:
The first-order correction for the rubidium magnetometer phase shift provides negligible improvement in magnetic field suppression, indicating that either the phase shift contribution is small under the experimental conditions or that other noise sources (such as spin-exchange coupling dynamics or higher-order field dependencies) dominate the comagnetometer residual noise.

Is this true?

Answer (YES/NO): NO